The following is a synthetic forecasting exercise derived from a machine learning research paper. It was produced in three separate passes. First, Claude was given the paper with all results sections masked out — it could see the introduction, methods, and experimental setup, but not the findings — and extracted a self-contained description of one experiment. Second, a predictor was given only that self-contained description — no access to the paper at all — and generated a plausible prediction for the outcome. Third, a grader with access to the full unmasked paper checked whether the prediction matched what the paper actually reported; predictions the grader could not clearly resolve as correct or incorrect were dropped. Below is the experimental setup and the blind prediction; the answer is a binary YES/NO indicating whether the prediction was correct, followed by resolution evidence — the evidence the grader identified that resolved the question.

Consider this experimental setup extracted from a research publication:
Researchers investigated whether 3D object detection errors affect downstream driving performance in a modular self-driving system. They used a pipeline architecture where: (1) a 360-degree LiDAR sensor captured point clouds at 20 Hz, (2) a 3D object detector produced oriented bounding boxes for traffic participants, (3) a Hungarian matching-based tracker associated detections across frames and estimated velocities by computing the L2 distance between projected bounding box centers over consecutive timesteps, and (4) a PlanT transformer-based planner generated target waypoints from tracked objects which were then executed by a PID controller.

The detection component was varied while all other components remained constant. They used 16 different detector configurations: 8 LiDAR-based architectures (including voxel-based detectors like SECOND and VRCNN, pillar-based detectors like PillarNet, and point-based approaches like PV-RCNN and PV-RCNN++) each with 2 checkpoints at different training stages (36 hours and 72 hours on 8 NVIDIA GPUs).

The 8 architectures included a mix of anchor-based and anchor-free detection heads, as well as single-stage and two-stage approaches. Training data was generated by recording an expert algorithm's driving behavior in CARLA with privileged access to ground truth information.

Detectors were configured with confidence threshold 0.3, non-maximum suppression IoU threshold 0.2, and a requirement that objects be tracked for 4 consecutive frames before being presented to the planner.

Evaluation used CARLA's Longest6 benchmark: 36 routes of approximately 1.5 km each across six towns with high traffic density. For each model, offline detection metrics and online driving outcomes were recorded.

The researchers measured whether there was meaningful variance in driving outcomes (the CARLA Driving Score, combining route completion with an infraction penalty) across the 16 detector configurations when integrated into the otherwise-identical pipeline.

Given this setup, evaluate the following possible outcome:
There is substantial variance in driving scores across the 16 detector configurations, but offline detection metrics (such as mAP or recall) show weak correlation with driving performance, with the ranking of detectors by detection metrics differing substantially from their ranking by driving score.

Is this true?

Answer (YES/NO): NO